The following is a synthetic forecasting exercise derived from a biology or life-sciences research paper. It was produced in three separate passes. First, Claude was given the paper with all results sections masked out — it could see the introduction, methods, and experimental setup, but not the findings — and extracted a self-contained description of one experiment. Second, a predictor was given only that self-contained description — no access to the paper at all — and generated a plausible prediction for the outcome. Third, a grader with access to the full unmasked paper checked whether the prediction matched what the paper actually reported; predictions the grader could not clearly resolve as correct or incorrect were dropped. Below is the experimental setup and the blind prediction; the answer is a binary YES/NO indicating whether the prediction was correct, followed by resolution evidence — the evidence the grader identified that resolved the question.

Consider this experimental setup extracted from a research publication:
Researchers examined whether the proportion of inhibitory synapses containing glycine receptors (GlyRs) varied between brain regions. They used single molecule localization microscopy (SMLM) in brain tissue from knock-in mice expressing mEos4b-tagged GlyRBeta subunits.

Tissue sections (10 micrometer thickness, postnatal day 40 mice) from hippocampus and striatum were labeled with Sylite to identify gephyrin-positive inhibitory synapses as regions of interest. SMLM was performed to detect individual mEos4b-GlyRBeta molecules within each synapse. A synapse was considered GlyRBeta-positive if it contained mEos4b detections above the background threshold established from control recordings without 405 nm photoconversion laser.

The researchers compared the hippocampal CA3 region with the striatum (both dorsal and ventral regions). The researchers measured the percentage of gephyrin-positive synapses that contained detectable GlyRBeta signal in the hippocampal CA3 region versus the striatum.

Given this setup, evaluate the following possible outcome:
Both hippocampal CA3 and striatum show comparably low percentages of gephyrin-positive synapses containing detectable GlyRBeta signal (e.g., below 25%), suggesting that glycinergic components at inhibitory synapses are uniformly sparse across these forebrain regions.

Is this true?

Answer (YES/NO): NO